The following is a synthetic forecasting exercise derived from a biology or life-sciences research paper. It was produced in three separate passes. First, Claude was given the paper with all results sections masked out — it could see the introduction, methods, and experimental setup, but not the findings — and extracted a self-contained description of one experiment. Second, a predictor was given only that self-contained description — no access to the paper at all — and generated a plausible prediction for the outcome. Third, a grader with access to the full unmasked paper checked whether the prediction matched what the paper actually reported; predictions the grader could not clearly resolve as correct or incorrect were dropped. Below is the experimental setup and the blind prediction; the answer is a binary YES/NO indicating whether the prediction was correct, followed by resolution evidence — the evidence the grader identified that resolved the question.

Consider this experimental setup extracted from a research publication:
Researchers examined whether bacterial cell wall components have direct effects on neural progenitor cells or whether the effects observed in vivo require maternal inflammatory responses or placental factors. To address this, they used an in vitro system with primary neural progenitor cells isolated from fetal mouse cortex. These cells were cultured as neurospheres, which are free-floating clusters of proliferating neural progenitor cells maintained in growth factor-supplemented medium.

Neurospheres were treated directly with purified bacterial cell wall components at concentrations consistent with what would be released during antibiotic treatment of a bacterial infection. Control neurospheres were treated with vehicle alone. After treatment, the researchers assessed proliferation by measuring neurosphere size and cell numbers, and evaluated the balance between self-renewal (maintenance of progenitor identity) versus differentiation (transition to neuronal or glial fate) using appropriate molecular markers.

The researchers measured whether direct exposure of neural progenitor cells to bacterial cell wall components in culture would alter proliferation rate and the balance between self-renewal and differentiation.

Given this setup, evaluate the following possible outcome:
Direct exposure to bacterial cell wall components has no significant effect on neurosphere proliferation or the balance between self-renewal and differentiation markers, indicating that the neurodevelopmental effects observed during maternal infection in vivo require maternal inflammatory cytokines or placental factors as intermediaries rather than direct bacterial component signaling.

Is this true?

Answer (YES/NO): NO